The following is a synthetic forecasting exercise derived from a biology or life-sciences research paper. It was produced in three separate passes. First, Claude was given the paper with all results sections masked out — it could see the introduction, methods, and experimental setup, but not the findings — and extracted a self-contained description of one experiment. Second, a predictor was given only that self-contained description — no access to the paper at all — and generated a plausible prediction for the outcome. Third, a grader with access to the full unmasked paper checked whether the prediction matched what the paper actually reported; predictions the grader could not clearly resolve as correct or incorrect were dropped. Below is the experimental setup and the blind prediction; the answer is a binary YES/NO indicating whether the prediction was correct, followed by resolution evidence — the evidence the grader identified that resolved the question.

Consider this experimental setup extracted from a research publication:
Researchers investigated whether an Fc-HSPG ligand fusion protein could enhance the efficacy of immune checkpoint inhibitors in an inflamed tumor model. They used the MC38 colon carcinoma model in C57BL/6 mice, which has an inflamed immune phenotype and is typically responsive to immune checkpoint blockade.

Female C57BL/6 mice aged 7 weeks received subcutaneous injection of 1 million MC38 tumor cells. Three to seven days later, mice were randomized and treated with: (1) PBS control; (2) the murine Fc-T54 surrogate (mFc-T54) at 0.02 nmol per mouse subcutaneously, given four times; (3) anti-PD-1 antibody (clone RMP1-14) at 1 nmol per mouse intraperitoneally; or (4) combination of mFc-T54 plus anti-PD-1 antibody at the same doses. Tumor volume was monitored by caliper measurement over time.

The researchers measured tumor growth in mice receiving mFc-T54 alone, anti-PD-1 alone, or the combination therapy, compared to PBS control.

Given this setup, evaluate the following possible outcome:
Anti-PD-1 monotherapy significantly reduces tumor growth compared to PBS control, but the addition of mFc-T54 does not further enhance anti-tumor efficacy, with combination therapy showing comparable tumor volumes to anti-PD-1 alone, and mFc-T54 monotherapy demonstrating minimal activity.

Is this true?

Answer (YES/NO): NO